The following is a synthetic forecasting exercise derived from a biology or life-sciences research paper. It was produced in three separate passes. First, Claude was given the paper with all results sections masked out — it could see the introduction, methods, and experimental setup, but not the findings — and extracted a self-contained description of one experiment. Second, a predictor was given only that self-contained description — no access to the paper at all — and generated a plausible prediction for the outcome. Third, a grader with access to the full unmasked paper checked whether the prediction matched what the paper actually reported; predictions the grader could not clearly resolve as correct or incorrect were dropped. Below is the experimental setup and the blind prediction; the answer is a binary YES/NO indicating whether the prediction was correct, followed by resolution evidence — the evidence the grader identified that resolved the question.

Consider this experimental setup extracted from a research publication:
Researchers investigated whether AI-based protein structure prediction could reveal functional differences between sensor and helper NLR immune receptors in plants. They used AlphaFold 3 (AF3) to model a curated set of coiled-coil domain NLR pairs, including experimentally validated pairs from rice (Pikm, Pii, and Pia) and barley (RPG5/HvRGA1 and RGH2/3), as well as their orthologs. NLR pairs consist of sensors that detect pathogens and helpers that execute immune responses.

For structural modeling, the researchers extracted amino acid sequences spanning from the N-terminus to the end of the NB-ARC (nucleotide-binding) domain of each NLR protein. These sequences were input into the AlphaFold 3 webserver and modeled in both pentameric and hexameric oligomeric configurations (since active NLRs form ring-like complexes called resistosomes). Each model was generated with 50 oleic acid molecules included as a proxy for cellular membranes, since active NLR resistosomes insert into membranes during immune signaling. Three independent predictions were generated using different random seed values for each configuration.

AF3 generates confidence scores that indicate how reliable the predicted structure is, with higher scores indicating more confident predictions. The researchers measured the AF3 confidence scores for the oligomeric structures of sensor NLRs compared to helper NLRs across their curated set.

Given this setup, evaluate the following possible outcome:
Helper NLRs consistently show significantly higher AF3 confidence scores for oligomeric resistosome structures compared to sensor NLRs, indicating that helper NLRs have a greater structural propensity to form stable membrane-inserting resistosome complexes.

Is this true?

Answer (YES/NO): YES